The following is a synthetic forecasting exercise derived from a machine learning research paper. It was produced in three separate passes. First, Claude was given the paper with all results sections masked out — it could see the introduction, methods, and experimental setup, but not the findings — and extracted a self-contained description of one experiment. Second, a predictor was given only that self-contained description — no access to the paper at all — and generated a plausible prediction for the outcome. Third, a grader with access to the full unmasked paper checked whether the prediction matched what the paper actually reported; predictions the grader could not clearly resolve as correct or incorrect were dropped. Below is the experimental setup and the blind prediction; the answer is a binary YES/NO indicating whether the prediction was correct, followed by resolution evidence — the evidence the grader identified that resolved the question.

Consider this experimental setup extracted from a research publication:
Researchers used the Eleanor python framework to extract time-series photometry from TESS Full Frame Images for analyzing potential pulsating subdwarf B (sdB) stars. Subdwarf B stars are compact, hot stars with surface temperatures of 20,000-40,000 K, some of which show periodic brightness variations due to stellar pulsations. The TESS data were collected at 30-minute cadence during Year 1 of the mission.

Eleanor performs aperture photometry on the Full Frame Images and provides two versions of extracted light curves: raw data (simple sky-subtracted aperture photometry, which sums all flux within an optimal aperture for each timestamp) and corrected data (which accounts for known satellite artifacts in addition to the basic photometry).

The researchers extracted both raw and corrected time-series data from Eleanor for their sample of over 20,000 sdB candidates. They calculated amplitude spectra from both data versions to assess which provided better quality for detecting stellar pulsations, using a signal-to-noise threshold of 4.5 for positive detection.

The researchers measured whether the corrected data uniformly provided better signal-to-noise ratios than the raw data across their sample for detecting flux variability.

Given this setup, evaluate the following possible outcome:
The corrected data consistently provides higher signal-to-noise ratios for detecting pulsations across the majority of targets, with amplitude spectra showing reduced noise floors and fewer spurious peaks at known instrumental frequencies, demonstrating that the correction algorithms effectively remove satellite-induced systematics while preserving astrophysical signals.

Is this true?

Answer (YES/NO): NO